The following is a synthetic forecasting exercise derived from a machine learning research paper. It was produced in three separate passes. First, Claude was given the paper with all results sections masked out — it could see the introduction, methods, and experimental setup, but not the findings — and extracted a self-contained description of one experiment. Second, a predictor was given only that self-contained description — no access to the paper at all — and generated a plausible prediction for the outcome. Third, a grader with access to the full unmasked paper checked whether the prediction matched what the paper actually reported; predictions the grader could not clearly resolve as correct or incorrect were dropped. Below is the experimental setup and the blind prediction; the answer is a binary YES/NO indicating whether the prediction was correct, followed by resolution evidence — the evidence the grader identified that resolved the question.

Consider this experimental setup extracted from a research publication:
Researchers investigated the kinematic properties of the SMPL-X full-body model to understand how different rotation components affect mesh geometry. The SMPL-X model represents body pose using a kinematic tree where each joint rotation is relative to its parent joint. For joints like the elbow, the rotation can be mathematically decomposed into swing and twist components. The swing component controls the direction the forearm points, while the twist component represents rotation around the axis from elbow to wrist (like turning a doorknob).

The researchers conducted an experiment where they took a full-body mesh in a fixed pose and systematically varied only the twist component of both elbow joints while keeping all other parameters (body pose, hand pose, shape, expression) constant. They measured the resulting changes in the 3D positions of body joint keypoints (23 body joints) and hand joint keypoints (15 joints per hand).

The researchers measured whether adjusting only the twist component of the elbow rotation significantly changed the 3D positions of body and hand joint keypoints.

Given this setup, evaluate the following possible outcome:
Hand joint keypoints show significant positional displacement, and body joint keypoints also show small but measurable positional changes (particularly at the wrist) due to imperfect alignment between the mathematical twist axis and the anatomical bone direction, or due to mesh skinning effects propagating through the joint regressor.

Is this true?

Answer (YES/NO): NO